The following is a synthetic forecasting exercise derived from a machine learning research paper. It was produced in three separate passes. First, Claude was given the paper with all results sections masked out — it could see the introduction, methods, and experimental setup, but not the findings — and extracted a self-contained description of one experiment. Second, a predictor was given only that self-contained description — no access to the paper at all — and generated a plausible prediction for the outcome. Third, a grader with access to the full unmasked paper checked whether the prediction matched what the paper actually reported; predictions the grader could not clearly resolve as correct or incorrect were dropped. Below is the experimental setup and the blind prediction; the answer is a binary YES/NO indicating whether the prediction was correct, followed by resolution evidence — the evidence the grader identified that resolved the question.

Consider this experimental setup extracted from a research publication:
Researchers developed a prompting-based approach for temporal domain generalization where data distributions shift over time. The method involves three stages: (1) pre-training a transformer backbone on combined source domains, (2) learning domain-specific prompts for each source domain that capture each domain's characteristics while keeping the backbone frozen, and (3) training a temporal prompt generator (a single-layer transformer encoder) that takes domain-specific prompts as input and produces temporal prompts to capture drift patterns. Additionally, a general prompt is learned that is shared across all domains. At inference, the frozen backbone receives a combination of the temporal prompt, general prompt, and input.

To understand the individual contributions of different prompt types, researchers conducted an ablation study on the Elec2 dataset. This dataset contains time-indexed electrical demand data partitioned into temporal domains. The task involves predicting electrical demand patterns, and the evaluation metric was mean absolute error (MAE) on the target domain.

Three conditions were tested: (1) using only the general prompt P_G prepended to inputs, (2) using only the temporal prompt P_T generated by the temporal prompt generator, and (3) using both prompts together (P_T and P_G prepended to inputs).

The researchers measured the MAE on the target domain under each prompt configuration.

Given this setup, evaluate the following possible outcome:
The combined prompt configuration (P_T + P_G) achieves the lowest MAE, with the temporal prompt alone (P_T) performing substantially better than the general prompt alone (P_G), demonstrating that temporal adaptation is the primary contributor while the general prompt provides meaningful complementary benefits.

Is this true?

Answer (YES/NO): NO